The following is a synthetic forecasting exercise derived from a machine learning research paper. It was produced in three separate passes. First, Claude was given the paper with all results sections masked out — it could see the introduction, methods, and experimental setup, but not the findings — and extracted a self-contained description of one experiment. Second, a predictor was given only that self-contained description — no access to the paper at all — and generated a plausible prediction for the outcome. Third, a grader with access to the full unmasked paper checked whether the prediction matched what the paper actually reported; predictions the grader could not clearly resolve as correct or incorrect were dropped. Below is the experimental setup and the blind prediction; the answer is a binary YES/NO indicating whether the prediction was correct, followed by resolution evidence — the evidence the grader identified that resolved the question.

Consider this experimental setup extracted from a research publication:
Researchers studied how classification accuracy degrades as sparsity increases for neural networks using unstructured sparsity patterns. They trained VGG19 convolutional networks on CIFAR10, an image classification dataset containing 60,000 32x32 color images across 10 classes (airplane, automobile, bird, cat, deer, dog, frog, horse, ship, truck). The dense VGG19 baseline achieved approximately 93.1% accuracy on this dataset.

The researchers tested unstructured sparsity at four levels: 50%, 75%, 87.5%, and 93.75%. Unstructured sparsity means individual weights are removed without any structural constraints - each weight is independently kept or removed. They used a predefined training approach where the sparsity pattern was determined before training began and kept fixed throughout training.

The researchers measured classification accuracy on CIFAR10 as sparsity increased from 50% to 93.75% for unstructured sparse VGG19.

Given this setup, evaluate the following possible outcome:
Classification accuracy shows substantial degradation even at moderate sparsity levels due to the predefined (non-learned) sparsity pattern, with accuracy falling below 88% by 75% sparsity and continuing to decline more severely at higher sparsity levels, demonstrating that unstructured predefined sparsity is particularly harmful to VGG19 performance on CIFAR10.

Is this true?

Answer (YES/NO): NO